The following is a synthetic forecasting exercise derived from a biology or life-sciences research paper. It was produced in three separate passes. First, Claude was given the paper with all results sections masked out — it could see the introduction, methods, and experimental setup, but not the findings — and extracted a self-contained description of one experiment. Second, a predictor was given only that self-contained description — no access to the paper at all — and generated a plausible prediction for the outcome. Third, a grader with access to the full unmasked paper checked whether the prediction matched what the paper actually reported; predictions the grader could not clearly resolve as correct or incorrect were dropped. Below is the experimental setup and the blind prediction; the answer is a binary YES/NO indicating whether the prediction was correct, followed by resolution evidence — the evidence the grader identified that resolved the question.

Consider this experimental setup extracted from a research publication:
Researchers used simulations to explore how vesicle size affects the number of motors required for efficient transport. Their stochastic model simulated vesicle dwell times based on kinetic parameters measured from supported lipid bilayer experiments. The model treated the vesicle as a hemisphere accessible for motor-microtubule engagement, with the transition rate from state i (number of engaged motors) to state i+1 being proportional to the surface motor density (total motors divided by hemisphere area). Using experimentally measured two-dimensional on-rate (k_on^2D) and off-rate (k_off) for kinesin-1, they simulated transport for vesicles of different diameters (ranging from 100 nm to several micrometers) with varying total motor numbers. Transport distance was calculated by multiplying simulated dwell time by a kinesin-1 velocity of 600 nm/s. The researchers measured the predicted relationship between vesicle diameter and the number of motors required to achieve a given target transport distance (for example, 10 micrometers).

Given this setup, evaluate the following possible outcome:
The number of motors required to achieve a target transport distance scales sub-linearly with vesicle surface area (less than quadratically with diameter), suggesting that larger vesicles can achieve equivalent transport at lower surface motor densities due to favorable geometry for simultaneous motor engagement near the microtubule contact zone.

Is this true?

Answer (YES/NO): NO